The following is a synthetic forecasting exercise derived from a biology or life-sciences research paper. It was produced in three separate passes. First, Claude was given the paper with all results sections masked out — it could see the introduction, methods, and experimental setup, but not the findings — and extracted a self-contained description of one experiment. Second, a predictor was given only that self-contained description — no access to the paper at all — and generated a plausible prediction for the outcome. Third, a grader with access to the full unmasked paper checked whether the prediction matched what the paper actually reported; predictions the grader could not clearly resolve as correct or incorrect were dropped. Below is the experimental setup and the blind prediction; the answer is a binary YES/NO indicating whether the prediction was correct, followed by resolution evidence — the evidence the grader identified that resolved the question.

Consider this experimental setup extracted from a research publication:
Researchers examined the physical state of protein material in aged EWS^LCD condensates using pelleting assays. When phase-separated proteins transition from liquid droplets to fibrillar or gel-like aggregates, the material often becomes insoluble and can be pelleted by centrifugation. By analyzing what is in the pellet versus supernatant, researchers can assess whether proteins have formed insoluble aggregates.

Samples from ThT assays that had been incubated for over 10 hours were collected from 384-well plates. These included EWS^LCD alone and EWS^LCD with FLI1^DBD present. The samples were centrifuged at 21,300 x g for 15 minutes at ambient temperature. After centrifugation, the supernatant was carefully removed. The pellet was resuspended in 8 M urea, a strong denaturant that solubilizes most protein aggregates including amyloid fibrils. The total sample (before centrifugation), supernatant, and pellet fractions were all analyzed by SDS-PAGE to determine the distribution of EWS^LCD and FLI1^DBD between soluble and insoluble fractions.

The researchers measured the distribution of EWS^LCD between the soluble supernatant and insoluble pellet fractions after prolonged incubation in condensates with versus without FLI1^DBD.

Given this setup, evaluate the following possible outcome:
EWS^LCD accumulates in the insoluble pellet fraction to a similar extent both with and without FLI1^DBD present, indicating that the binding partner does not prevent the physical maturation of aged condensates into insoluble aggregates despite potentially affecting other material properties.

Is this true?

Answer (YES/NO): NO